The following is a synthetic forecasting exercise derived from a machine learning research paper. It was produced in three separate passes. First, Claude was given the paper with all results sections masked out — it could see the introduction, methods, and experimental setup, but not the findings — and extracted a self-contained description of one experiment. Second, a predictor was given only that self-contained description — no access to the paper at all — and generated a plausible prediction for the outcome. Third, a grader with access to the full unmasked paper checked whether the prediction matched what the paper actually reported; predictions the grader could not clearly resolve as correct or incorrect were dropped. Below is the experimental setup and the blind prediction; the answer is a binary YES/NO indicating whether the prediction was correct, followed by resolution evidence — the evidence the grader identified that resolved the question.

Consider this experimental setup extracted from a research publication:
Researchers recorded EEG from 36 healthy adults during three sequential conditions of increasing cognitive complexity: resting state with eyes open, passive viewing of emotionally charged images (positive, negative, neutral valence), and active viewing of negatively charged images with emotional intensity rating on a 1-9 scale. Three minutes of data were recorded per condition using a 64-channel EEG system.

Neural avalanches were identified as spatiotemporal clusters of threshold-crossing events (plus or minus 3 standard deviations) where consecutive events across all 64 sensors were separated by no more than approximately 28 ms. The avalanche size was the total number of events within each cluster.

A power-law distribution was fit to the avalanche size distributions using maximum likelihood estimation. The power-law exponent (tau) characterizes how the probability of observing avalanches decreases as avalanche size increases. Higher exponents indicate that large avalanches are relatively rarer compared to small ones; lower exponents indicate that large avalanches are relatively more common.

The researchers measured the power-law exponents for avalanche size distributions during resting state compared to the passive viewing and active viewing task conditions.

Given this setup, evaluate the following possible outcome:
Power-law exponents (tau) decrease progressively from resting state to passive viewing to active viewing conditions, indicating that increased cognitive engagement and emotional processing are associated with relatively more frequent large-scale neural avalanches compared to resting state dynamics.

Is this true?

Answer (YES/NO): YES